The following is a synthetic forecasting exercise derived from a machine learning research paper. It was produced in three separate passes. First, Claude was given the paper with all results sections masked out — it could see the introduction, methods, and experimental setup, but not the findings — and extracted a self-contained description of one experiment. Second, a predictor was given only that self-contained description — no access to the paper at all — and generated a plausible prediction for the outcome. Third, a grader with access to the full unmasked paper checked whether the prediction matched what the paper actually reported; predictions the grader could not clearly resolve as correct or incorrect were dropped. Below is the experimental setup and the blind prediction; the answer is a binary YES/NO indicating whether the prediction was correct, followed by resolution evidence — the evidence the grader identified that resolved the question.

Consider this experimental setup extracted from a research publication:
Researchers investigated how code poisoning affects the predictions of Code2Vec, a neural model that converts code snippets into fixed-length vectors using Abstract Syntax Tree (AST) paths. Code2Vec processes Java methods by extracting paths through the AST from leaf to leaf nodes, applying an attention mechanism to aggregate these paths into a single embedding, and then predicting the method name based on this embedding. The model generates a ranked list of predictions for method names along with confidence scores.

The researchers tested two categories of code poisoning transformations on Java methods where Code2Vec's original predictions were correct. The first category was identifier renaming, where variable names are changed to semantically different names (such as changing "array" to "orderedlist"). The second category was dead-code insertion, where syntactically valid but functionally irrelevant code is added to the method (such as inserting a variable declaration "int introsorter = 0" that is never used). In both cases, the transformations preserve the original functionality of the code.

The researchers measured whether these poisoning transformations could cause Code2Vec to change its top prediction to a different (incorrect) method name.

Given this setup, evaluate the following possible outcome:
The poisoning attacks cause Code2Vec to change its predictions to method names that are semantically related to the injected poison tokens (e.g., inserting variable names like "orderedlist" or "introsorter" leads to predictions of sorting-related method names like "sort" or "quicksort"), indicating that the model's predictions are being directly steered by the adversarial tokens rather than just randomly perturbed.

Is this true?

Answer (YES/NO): YES